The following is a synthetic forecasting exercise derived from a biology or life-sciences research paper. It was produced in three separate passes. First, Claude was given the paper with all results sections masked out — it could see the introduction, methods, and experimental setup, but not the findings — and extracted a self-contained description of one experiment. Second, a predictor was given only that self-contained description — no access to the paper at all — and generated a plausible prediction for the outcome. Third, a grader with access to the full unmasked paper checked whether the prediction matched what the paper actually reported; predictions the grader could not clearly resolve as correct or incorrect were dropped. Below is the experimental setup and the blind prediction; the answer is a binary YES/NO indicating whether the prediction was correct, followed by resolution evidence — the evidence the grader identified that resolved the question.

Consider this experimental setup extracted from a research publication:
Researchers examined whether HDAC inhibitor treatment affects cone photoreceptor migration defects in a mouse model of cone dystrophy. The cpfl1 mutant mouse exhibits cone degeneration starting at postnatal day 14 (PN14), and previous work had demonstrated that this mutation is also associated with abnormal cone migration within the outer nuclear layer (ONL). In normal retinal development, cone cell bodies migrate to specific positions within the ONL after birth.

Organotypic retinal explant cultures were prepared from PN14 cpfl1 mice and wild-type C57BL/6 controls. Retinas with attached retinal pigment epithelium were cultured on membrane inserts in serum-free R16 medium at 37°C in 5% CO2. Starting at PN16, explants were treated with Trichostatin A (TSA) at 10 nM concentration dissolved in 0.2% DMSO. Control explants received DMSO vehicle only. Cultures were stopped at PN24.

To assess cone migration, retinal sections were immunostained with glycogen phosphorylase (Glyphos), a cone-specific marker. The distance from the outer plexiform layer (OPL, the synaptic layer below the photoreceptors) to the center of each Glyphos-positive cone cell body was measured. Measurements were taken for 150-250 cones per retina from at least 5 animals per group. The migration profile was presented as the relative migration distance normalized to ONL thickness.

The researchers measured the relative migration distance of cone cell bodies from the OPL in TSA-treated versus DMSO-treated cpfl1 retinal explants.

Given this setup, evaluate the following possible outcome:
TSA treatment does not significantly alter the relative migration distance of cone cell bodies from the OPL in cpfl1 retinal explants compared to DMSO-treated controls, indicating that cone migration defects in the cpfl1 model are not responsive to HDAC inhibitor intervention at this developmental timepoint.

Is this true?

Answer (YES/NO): NO